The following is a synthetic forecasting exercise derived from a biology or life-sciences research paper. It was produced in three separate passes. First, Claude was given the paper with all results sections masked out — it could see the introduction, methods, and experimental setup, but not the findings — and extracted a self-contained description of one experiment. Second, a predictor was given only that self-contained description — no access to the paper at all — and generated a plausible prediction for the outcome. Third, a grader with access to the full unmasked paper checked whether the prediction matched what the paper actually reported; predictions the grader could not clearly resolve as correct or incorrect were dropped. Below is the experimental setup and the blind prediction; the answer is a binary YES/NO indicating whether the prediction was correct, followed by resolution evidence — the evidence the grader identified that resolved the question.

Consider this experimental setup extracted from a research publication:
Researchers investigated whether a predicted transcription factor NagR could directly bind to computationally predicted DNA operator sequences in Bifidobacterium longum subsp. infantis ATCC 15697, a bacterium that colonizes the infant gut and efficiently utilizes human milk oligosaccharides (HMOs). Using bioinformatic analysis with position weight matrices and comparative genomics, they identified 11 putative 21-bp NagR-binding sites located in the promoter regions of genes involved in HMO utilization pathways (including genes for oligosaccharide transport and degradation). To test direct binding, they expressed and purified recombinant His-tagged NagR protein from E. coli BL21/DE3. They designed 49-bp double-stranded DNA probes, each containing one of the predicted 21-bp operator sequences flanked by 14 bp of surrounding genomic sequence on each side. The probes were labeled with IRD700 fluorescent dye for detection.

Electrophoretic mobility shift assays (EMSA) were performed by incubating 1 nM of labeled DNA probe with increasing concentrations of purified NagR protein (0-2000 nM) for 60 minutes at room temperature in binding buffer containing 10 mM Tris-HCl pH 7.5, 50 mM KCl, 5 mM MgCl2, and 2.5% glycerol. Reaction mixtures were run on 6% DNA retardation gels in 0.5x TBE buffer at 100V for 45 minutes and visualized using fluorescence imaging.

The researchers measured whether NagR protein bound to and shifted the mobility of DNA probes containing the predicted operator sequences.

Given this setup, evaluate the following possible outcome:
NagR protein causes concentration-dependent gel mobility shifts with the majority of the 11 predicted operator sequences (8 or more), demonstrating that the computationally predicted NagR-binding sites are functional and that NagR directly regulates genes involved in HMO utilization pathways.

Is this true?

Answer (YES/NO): NO